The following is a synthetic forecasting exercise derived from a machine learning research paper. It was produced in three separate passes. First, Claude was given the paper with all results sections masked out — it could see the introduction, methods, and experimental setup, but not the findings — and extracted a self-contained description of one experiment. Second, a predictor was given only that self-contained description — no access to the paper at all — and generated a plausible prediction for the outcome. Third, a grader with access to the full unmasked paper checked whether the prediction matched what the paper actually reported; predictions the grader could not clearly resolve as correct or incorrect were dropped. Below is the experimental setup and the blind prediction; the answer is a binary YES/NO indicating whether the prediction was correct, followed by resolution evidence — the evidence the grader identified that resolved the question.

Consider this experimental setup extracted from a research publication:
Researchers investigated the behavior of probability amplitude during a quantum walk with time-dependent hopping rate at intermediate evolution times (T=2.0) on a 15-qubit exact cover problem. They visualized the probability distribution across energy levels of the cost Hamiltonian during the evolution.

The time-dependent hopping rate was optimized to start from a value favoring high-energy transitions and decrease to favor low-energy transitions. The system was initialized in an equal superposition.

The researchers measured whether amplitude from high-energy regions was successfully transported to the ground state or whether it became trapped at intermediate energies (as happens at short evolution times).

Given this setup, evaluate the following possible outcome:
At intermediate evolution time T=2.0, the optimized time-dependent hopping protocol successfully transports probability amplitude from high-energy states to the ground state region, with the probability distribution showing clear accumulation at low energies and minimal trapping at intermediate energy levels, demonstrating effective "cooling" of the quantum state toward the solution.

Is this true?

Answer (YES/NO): NO